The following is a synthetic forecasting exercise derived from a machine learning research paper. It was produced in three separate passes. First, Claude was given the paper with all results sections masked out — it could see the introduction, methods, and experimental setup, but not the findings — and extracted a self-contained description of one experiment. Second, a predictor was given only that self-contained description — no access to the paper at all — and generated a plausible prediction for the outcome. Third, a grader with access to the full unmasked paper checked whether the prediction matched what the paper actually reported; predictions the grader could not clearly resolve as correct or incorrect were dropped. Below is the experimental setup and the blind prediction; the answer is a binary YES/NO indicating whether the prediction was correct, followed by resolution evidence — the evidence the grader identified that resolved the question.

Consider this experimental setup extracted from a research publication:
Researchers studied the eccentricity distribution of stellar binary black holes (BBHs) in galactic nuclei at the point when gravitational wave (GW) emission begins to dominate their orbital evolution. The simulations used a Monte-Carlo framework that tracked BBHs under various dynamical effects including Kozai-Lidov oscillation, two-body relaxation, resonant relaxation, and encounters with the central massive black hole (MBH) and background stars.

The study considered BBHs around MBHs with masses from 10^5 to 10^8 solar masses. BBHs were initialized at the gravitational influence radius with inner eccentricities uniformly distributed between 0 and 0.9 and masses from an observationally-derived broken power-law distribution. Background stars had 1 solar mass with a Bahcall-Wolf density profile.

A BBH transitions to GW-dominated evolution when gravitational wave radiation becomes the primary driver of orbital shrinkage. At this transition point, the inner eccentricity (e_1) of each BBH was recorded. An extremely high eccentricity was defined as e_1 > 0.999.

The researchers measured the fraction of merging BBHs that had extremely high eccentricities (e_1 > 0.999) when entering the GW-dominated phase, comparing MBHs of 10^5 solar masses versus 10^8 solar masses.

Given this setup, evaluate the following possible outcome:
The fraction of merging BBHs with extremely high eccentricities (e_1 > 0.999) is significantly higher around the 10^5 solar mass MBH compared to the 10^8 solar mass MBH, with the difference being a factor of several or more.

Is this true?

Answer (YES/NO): NO